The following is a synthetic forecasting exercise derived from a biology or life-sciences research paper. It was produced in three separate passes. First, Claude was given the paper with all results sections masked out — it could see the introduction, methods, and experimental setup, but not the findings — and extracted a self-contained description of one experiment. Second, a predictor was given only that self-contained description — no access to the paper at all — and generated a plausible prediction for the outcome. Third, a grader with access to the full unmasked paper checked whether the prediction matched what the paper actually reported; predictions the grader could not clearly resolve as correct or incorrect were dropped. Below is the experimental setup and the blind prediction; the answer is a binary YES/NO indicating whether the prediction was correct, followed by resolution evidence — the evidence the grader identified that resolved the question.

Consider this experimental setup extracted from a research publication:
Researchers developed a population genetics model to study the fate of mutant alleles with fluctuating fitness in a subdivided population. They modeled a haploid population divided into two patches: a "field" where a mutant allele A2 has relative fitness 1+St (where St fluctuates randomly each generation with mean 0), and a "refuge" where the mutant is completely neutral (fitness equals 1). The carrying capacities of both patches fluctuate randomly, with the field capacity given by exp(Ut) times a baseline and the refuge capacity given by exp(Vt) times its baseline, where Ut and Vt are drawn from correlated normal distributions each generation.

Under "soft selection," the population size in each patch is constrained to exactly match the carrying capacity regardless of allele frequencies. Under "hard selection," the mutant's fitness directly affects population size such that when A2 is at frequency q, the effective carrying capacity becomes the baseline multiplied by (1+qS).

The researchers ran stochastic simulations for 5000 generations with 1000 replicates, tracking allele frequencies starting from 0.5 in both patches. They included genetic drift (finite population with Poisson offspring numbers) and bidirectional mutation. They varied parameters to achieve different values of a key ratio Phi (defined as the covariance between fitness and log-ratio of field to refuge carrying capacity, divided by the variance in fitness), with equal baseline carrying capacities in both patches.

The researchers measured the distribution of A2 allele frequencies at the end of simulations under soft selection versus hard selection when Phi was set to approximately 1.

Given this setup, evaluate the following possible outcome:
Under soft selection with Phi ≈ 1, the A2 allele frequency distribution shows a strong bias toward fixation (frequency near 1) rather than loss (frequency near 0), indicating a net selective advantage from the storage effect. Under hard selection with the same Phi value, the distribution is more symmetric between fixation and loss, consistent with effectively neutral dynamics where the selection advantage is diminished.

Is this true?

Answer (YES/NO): NO